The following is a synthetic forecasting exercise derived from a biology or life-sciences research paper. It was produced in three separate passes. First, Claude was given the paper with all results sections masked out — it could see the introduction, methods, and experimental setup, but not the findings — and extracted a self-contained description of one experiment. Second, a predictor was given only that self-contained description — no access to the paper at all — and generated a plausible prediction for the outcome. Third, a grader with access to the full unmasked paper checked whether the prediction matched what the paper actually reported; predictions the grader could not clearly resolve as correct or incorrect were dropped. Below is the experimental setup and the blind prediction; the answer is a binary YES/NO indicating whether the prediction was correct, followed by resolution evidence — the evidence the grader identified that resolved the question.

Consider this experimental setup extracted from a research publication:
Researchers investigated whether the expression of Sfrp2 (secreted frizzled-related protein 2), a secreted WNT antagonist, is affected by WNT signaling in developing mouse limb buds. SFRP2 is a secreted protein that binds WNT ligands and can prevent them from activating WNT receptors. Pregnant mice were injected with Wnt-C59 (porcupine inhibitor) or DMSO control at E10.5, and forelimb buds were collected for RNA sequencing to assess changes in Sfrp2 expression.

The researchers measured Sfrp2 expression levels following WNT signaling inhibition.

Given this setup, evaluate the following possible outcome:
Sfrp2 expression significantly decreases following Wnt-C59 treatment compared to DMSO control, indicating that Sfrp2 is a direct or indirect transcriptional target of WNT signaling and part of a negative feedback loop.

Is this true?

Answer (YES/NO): NO